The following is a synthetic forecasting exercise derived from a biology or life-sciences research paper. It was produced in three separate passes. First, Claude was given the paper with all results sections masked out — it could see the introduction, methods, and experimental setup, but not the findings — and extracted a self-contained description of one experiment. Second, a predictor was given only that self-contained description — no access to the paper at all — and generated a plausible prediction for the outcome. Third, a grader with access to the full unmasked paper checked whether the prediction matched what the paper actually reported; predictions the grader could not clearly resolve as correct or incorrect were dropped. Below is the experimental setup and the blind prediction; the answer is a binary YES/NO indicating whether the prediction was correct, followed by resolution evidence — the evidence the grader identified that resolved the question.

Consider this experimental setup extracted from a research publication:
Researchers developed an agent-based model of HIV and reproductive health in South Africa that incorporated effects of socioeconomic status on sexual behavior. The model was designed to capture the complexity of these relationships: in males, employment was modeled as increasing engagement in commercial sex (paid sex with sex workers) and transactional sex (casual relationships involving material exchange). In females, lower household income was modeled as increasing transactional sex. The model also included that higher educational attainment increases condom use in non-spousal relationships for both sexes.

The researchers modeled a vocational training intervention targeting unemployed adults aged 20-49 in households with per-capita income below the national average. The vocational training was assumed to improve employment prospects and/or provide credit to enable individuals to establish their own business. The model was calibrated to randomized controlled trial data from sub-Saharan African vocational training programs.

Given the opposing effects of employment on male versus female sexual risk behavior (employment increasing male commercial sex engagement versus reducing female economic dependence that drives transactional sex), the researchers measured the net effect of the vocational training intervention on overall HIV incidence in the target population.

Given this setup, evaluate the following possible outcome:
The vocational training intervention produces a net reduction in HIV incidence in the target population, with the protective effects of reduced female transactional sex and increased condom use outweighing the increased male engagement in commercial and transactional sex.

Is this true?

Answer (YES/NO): NO